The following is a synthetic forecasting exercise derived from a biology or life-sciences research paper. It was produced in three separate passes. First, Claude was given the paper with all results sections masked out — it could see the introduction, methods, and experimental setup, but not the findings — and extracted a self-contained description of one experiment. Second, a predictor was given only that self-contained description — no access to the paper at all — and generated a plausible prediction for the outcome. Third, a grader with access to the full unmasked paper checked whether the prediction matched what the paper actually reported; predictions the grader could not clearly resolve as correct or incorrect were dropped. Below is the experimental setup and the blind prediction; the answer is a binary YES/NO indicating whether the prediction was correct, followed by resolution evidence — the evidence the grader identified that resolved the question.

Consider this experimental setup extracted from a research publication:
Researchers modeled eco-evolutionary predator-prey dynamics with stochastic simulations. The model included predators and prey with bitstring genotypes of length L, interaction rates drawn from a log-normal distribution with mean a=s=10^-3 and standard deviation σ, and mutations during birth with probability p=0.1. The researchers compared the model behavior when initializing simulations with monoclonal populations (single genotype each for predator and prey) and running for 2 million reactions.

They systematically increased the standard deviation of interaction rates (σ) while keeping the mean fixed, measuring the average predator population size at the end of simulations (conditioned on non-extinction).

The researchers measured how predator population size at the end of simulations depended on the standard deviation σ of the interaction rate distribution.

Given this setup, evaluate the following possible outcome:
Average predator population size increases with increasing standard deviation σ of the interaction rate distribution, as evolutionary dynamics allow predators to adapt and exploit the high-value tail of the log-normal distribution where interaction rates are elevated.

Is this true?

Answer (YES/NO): YES